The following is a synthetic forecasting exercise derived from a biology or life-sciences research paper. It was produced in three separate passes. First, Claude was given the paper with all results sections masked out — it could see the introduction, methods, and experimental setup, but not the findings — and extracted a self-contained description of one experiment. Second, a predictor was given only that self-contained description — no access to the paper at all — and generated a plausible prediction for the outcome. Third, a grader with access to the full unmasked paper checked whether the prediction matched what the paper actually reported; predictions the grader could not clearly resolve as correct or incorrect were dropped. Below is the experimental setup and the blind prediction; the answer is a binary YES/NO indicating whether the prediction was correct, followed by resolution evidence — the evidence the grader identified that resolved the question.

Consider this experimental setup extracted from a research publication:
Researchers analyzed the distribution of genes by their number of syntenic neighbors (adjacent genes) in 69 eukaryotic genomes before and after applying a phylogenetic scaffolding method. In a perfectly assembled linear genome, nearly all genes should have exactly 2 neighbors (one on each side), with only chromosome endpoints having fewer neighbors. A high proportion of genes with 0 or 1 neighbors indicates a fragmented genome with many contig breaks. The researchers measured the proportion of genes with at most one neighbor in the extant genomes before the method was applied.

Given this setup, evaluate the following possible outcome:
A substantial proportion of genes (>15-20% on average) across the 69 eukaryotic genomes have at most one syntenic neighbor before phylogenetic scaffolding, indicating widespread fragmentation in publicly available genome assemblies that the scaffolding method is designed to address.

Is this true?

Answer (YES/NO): YES